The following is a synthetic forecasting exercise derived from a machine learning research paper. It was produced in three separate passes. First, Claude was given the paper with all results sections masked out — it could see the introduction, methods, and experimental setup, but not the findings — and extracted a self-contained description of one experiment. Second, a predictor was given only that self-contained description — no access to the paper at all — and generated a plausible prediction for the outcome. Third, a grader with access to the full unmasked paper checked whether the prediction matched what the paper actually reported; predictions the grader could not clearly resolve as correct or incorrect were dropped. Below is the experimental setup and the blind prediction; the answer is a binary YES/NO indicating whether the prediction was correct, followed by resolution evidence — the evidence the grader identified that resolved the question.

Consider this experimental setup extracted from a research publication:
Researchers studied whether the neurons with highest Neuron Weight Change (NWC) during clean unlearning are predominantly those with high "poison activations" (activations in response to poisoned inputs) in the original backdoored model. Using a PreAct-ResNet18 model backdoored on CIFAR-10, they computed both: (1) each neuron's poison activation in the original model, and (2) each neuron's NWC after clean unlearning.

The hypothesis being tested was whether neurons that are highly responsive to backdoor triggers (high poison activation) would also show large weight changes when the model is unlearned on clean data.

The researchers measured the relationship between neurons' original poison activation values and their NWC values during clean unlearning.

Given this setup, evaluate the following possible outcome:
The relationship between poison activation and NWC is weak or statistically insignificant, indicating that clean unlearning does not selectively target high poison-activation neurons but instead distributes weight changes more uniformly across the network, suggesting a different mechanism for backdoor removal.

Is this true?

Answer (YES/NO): NO